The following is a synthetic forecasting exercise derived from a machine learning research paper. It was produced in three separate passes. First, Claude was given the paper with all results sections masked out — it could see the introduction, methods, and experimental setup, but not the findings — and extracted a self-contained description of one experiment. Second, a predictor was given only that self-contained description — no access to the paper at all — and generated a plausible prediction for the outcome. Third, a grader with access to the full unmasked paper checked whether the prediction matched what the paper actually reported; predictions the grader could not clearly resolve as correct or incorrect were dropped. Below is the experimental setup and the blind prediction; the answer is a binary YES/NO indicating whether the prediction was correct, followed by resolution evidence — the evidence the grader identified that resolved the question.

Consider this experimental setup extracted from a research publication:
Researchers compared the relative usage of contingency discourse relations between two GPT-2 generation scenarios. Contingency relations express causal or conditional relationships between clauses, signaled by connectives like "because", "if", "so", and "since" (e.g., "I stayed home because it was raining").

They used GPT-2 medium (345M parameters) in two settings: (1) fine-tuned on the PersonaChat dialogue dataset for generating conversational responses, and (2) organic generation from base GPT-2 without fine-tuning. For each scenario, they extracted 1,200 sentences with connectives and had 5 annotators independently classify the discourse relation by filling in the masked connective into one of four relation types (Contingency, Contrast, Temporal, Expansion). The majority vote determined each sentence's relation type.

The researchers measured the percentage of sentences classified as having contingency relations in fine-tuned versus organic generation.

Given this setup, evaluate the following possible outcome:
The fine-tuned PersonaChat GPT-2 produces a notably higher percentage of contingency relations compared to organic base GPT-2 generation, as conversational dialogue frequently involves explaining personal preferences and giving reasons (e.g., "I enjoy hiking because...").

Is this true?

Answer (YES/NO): NO